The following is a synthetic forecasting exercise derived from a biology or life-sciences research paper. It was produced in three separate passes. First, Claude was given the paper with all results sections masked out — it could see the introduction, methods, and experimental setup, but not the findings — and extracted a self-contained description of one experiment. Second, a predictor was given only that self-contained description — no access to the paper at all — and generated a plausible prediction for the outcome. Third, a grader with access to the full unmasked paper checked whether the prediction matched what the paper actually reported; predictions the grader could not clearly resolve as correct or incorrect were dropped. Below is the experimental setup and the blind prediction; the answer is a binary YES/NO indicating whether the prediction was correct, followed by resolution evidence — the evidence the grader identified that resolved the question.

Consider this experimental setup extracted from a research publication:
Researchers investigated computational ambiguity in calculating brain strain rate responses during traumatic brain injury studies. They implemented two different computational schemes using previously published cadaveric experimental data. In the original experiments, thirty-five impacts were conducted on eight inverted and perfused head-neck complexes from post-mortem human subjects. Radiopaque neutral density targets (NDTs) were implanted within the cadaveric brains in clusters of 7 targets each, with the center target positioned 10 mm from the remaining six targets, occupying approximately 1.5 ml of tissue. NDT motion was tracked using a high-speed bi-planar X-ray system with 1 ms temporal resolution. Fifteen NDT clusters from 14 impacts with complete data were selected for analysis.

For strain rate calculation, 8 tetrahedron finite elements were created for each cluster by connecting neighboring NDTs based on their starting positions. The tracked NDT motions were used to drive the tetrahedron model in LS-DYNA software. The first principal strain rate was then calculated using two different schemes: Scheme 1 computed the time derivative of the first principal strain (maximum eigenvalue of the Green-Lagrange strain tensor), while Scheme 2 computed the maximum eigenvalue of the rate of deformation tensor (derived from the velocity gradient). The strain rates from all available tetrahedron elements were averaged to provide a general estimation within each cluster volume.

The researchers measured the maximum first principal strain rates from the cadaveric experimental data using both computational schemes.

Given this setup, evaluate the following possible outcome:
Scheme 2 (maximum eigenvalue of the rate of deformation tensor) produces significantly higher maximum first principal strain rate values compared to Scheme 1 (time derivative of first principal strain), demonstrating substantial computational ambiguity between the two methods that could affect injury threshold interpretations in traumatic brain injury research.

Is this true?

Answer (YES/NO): YES